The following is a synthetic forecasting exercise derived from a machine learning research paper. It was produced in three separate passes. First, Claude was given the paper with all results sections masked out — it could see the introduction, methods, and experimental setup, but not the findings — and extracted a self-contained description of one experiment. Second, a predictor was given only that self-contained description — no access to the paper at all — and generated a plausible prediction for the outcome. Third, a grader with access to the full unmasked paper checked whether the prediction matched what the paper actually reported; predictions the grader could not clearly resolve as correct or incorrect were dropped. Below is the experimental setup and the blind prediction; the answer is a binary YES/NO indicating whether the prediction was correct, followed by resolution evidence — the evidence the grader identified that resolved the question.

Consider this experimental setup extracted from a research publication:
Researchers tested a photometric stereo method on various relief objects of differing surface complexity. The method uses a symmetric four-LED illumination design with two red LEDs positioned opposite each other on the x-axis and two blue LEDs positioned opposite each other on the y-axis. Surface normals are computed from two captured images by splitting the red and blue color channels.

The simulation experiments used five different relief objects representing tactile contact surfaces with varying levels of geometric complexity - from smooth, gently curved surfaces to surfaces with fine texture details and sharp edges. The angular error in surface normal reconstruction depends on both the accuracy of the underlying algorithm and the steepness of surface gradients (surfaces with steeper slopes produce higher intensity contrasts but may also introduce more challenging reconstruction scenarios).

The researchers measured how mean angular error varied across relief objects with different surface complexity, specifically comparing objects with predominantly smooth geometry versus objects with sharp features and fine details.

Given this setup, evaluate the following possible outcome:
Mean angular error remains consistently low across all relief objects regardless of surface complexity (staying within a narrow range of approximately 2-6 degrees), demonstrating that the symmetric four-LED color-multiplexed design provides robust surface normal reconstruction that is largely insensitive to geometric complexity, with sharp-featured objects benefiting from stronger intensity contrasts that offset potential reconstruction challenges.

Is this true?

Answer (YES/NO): NO